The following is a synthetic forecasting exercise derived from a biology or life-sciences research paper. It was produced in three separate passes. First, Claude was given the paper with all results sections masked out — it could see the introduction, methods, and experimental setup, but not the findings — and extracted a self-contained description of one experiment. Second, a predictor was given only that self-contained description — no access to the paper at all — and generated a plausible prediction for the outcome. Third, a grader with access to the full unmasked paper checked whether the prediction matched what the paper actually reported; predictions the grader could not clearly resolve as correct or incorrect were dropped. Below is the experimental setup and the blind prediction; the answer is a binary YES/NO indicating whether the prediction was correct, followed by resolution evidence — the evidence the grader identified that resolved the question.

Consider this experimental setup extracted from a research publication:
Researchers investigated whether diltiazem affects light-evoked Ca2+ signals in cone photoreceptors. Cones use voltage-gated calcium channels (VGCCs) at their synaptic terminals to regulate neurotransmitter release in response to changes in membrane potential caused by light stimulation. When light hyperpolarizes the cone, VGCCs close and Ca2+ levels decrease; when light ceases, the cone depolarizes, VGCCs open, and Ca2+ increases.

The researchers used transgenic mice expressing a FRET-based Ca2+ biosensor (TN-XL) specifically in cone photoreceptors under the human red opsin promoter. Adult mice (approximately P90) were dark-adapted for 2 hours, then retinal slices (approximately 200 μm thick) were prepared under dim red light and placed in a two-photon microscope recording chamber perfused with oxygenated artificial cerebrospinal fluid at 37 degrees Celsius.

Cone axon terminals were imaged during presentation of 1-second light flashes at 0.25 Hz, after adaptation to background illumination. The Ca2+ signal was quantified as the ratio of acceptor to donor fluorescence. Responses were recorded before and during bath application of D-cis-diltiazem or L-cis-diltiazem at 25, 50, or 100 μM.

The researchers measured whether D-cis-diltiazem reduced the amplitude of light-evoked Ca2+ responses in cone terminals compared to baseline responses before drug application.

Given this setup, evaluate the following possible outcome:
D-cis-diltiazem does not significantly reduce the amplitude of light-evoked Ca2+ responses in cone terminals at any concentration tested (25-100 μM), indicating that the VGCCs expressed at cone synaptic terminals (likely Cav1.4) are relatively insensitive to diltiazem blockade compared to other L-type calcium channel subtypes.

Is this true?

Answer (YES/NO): YES